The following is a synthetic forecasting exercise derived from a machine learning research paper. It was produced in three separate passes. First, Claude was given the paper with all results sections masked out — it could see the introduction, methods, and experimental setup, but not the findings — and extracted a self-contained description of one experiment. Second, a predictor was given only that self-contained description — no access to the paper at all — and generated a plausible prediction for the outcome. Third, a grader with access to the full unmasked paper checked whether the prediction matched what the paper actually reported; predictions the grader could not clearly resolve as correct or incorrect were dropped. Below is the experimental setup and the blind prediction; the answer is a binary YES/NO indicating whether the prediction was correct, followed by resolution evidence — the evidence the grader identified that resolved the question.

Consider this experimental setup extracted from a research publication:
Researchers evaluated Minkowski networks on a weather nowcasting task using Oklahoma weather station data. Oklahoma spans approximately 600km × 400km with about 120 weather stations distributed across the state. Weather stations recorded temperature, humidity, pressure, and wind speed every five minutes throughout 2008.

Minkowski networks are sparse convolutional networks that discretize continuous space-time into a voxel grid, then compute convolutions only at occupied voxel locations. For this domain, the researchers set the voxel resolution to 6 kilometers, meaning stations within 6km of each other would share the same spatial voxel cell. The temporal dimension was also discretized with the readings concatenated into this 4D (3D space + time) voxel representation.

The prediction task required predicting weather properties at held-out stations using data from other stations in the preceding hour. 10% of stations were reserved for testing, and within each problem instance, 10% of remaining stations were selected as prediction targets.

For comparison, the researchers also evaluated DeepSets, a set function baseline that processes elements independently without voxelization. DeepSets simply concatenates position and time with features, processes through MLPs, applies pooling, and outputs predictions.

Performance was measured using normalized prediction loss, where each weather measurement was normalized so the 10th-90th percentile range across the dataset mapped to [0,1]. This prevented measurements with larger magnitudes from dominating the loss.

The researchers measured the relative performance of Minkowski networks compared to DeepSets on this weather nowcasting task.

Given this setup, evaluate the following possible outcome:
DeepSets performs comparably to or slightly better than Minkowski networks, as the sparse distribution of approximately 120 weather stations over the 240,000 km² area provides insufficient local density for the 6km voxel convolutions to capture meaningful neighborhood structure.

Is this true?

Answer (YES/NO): NO